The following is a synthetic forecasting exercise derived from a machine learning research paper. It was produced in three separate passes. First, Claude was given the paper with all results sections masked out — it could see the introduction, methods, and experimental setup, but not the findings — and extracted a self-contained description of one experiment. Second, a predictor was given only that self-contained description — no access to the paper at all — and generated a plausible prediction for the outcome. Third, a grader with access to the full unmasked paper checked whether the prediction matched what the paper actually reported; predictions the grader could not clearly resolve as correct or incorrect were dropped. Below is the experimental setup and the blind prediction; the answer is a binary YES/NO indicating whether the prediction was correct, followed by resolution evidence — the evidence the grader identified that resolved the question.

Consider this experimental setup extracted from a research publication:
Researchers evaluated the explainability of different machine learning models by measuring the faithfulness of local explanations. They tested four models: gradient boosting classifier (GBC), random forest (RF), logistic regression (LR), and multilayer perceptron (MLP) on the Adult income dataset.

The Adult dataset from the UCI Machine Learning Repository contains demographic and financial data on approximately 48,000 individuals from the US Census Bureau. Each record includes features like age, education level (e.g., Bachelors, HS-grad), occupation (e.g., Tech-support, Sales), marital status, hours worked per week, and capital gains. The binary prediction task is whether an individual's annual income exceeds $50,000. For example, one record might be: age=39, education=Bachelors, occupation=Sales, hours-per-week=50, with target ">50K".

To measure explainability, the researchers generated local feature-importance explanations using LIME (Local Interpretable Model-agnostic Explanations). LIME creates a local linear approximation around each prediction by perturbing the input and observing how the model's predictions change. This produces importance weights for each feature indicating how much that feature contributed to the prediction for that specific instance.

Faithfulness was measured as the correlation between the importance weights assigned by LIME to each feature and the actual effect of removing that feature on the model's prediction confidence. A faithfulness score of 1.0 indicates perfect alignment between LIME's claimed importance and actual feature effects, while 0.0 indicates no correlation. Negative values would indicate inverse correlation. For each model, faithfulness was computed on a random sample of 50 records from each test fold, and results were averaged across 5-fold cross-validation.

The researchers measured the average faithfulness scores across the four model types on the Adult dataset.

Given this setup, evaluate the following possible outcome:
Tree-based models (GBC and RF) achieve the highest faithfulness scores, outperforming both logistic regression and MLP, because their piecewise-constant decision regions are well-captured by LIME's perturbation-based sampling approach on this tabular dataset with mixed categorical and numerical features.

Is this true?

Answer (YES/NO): NO